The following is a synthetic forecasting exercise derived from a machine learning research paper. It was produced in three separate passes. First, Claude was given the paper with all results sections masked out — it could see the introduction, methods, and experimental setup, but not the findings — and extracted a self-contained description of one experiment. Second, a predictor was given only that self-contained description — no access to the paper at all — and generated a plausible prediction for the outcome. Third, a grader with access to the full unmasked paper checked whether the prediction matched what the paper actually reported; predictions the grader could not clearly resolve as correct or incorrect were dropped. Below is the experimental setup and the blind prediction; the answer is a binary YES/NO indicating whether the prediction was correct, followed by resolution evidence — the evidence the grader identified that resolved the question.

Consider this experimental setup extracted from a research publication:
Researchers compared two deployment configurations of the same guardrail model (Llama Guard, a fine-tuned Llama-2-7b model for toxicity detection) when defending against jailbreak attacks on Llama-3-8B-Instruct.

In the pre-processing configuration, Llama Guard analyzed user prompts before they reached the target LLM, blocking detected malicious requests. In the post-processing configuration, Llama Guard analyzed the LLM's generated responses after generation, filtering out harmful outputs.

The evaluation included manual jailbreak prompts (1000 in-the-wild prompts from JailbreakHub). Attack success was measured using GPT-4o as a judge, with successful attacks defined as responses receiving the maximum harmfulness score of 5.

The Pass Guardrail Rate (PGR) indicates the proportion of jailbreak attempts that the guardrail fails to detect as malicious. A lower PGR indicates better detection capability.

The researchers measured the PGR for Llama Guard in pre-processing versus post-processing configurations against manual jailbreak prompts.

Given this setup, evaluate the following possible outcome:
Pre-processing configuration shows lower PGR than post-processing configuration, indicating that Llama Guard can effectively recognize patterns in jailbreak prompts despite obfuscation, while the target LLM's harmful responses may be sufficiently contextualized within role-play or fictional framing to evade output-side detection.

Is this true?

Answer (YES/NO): NO